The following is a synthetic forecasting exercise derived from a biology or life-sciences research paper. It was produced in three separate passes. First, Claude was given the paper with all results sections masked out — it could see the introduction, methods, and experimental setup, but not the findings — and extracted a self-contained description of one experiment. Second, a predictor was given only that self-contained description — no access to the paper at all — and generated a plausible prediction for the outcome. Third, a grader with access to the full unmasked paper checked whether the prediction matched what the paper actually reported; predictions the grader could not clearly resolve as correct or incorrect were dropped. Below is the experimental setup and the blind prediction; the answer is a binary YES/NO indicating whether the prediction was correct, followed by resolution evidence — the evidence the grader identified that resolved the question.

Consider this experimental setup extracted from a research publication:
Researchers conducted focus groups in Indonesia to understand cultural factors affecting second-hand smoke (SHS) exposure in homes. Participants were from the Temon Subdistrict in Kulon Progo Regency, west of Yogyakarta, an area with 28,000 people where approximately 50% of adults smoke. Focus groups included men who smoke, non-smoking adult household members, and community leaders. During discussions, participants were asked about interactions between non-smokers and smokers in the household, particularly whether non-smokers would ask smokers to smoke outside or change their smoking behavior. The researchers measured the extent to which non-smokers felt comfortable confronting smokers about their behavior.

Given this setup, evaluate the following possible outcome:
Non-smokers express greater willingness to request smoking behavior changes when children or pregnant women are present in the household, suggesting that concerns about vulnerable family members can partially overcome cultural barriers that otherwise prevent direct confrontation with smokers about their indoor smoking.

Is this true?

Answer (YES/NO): NO